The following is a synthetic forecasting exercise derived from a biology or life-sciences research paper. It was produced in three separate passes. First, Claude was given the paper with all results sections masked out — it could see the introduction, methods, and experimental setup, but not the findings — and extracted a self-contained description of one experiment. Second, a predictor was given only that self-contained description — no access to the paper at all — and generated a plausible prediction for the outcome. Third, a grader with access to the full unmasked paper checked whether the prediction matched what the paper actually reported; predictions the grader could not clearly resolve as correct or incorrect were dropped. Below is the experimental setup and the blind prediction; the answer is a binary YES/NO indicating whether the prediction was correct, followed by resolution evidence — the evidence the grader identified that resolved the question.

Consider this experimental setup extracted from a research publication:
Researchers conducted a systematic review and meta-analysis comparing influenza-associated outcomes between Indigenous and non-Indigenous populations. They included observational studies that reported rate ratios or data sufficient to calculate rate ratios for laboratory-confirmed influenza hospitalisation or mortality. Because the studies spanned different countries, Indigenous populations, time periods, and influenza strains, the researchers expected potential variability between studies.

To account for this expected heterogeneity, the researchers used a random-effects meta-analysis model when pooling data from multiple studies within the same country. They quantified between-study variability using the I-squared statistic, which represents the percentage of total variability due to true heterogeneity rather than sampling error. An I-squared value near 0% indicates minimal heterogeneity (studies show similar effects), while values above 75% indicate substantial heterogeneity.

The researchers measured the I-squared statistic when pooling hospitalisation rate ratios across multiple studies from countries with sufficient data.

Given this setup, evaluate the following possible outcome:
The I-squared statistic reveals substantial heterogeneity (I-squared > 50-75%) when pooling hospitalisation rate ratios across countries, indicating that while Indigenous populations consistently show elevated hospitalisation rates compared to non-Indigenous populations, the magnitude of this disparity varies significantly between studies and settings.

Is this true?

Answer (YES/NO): YES